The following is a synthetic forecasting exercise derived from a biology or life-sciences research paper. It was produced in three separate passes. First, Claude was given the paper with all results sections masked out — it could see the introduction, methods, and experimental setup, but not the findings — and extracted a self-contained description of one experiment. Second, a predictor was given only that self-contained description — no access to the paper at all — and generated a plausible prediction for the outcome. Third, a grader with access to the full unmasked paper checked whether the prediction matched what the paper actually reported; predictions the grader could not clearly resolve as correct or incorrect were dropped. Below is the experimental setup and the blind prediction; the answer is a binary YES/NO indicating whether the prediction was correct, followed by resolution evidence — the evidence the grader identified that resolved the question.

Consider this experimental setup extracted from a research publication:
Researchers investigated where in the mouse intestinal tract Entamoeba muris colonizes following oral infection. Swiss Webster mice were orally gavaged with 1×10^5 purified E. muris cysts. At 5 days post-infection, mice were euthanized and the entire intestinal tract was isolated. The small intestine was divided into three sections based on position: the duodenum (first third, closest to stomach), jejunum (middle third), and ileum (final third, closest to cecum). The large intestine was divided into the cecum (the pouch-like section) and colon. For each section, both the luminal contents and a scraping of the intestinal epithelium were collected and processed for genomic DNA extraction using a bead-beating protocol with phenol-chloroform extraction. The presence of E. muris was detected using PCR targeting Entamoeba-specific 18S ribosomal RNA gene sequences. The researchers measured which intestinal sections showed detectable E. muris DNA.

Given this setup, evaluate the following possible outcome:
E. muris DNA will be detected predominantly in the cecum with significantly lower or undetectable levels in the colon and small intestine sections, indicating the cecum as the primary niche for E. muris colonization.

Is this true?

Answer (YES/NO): NO